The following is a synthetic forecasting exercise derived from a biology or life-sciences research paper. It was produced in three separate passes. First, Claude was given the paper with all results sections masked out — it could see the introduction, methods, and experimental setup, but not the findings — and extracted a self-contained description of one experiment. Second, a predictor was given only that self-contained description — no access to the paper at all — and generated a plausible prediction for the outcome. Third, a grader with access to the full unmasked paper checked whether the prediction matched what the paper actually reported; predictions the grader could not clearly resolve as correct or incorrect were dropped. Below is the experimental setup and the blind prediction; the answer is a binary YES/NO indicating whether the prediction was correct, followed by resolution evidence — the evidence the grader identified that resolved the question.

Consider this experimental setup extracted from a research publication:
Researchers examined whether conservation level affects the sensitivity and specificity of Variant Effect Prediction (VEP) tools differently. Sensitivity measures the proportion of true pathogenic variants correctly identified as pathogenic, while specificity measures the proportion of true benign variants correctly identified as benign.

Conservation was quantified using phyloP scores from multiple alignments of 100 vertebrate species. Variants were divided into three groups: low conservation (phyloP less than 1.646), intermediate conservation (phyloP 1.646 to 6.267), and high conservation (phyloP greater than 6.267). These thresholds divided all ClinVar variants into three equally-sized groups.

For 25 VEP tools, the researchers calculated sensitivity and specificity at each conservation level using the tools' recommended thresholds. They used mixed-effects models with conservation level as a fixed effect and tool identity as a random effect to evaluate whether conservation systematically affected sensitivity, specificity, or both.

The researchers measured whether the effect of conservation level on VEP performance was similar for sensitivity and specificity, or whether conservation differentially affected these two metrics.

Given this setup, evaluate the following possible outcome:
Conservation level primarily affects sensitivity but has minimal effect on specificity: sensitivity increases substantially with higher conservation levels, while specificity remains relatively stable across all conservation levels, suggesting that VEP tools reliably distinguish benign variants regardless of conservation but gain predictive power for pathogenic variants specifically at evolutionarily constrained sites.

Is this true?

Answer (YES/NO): NO